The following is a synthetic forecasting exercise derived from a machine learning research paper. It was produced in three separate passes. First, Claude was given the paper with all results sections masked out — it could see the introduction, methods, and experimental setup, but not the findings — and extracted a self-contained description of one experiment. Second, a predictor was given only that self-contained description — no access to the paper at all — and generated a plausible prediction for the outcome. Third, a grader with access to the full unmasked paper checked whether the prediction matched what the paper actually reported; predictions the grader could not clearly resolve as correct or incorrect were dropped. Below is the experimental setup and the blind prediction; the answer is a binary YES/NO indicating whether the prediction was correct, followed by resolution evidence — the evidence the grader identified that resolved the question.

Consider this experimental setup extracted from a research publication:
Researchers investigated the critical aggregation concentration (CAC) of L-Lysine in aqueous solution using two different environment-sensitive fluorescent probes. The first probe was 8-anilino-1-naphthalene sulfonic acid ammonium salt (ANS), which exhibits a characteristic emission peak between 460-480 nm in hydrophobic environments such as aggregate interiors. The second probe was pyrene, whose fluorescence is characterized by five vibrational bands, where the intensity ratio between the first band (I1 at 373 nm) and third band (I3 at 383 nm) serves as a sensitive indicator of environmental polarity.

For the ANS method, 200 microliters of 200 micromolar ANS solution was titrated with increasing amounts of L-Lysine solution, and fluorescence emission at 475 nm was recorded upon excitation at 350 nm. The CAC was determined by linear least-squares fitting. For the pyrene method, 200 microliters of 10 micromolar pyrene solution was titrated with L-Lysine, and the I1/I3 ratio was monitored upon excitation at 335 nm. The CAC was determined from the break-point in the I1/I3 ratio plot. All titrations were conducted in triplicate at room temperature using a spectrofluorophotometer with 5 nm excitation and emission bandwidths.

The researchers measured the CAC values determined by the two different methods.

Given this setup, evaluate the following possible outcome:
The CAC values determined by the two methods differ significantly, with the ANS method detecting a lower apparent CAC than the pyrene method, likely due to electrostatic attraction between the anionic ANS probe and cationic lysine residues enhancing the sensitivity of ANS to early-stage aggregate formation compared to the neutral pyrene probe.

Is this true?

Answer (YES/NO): NO